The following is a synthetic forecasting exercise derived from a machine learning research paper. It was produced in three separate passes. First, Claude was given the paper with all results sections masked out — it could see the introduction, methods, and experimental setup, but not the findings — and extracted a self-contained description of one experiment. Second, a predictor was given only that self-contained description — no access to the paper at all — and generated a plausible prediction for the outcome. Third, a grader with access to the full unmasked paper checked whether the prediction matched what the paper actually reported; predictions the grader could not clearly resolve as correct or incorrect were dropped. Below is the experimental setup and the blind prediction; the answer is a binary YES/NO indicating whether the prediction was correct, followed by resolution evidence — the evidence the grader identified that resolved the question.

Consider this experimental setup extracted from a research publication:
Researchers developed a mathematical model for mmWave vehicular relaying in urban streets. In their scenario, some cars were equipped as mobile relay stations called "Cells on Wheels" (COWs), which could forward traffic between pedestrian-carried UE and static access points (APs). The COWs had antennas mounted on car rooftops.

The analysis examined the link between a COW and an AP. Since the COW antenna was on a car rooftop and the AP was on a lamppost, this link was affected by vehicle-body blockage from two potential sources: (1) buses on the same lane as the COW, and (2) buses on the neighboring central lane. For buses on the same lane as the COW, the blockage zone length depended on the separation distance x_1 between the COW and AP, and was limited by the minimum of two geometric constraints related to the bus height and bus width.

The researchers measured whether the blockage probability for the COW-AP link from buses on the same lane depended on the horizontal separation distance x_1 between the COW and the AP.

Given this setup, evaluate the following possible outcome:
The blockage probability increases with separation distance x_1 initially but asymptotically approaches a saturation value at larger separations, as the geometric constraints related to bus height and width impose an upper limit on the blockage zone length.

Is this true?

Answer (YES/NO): NO